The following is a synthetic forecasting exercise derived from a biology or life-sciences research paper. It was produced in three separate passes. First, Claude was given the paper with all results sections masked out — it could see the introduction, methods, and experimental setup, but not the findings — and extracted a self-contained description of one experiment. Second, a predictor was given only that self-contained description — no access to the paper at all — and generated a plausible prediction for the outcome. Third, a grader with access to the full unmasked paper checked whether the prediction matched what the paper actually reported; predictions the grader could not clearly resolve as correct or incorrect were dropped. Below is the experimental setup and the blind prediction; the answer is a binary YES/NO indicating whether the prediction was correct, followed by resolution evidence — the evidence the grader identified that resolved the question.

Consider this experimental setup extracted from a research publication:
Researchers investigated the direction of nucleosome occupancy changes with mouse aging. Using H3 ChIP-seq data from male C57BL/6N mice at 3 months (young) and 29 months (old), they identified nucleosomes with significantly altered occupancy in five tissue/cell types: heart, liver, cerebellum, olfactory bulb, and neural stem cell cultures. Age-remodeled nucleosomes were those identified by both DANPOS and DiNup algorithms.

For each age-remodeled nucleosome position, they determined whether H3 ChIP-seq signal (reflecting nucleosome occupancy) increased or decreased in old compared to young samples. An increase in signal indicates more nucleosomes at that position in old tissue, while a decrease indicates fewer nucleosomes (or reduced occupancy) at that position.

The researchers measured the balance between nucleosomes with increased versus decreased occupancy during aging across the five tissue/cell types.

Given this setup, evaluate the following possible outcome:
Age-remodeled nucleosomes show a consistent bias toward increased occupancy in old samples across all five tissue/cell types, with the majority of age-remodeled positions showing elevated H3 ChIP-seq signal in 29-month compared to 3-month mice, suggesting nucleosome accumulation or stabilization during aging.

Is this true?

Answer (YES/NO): NO